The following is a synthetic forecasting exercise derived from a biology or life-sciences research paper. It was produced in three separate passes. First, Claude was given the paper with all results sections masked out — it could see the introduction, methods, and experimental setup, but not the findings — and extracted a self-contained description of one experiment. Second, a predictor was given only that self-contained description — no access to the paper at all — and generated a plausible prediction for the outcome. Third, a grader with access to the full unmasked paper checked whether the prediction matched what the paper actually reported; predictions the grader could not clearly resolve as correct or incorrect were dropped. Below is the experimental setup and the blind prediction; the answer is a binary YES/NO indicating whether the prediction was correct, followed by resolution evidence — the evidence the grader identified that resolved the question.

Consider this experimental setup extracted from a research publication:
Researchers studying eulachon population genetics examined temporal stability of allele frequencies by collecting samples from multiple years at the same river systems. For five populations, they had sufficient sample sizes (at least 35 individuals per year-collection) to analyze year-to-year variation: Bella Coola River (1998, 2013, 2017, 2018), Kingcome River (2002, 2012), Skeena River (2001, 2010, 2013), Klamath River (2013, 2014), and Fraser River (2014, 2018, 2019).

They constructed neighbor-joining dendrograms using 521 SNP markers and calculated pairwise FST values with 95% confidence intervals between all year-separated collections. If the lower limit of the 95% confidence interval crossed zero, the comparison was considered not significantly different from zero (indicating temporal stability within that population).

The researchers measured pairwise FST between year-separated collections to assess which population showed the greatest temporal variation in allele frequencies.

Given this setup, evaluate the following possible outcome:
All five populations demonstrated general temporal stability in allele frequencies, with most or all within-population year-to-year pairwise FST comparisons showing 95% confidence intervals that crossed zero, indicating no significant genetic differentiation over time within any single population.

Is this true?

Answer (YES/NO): NO